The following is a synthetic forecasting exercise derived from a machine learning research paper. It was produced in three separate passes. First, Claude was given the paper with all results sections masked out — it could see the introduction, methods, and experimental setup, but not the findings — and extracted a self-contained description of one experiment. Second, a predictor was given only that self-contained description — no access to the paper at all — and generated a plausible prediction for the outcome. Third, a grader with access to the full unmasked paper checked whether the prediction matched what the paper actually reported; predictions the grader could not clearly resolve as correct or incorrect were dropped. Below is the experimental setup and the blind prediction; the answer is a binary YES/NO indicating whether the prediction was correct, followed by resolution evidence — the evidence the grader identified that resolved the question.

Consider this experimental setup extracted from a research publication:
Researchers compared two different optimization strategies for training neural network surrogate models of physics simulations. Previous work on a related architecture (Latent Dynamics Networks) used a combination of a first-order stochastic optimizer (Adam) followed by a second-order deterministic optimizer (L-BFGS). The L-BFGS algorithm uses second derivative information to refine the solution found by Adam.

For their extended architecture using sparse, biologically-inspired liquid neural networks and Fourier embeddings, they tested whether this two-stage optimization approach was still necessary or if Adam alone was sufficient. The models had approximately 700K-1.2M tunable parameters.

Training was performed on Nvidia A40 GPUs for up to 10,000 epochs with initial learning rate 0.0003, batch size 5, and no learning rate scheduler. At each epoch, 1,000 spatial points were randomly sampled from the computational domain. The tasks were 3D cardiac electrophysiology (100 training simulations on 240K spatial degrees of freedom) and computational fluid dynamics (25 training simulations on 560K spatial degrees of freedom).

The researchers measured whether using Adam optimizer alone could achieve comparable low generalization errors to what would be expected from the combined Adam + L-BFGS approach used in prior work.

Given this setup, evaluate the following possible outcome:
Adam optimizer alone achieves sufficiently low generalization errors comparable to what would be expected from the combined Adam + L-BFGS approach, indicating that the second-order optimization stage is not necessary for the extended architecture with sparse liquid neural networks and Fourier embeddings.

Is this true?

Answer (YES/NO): YES